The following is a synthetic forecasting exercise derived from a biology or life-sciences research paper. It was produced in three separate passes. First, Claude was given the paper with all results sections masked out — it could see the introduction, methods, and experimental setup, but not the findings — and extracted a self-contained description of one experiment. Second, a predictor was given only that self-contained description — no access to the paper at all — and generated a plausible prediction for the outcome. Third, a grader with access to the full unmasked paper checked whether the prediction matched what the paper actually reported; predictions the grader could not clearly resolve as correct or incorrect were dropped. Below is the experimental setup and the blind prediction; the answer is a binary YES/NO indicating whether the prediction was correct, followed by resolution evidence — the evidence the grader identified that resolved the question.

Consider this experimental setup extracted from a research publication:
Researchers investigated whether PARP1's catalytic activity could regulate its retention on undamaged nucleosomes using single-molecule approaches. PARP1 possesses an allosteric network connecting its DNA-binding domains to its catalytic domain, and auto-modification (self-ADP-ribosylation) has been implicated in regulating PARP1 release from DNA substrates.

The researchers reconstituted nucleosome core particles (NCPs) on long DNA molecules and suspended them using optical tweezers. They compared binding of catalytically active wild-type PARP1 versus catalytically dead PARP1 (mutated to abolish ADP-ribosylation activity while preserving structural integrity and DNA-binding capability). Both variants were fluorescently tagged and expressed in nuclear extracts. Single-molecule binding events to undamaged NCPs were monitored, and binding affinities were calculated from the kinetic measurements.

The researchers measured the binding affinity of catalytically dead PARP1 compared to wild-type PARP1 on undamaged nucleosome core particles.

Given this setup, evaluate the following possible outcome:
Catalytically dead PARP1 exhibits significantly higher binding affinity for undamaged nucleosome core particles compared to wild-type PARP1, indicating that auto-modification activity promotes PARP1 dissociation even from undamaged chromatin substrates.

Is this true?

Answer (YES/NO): YES